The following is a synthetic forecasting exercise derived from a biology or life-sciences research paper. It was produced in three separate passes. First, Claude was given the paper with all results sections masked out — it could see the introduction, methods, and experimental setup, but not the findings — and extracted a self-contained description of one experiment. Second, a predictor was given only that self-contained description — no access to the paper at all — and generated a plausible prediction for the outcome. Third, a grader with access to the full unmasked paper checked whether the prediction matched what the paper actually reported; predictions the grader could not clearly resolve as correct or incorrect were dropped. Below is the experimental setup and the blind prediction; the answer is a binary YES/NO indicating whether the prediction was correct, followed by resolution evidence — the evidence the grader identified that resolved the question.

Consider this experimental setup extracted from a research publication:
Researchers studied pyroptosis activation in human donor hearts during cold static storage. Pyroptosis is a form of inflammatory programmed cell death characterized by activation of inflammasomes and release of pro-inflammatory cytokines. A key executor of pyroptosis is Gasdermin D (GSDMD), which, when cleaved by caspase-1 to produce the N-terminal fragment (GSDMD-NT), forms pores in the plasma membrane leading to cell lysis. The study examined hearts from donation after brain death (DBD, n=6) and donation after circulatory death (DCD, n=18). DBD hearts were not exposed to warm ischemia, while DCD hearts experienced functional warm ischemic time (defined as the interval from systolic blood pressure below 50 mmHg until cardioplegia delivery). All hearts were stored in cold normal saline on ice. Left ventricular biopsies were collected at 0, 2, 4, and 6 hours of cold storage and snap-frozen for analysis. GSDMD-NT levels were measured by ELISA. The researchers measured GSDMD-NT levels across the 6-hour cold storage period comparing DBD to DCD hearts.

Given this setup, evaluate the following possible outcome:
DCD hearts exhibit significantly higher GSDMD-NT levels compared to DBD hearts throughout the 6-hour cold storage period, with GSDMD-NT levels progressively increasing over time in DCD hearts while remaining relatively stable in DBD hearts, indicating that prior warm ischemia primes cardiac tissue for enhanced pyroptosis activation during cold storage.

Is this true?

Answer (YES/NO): YES